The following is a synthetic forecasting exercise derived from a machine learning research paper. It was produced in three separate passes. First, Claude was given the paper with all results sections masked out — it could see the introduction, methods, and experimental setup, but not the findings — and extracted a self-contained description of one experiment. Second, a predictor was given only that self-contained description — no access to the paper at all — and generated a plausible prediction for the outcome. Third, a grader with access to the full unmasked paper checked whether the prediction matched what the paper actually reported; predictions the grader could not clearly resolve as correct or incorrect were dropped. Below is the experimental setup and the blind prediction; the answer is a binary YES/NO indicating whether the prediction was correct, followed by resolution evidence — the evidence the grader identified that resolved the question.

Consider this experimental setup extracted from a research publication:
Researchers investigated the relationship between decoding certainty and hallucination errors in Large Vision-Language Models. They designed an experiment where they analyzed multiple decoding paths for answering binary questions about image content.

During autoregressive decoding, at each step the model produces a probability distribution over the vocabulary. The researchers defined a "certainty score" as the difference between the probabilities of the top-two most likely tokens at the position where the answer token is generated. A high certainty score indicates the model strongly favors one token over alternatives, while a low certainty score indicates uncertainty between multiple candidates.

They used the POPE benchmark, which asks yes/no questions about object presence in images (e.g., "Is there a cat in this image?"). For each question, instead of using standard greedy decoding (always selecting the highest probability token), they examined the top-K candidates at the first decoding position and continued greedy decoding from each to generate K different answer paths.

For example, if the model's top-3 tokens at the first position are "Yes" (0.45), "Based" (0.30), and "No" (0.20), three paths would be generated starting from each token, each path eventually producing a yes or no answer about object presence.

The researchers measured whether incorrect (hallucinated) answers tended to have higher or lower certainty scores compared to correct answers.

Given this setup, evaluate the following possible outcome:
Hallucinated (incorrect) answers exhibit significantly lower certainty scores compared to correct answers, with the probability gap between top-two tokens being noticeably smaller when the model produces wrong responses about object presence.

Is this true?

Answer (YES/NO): YES